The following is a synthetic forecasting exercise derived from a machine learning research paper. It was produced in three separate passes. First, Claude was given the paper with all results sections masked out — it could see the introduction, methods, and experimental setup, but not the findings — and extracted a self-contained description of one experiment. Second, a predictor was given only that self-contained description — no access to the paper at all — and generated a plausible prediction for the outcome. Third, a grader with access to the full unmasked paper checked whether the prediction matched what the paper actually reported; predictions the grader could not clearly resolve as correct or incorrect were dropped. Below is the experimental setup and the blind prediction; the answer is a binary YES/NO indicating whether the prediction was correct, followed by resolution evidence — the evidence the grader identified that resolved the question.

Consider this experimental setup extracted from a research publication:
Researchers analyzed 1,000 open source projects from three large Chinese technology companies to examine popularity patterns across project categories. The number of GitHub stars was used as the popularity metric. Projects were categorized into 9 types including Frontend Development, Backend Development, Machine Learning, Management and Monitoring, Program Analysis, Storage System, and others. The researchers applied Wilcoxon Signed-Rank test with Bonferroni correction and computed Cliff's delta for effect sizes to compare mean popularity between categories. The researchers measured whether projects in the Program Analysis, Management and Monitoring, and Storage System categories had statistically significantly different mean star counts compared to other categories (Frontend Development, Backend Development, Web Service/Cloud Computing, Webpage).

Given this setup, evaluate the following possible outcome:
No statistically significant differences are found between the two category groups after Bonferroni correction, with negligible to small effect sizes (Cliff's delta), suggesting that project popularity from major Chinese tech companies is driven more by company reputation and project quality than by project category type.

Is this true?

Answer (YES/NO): NO